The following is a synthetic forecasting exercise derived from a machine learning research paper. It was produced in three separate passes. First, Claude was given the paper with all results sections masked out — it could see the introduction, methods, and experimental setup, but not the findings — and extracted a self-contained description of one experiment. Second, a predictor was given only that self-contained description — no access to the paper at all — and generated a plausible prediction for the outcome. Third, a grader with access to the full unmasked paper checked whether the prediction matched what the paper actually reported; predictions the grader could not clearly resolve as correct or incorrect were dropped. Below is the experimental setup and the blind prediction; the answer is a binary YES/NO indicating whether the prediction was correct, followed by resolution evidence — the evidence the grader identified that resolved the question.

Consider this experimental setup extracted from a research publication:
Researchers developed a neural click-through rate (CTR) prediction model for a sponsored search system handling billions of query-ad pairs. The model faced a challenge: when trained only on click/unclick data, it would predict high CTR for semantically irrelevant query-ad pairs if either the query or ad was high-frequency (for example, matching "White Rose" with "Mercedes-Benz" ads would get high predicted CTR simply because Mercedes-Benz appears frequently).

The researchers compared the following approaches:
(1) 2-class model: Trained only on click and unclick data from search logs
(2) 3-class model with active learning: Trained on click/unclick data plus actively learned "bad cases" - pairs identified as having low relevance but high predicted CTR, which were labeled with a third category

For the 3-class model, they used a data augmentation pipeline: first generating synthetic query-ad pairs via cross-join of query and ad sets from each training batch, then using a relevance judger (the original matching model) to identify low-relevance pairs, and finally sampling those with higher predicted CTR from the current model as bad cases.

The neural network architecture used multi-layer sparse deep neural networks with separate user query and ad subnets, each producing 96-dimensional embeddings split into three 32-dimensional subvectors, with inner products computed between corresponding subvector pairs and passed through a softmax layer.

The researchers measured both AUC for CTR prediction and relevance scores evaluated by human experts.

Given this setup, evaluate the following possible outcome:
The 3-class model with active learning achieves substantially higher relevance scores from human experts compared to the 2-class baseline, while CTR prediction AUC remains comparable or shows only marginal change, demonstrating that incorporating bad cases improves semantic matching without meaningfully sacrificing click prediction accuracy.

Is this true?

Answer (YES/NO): YES